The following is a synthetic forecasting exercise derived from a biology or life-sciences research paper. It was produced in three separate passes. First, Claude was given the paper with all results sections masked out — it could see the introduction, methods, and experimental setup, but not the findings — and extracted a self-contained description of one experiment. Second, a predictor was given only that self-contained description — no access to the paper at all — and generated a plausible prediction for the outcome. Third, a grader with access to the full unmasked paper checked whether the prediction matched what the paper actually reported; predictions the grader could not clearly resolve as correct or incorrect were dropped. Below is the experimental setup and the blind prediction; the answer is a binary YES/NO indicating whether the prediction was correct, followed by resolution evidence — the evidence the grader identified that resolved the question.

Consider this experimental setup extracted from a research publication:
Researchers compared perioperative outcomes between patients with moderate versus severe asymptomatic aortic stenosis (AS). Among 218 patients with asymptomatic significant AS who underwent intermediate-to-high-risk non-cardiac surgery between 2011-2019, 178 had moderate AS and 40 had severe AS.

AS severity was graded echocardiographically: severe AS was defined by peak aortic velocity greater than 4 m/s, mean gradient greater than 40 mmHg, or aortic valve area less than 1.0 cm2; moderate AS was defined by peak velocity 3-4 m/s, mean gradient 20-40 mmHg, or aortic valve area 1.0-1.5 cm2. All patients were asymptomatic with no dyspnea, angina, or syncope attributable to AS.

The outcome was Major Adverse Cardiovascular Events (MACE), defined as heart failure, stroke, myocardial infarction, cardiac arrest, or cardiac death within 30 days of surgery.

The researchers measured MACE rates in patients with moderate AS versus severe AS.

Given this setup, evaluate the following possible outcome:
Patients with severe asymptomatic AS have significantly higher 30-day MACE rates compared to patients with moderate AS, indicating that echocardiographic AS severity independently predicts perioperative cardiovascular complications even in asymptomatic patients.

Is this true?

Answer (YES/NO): NO